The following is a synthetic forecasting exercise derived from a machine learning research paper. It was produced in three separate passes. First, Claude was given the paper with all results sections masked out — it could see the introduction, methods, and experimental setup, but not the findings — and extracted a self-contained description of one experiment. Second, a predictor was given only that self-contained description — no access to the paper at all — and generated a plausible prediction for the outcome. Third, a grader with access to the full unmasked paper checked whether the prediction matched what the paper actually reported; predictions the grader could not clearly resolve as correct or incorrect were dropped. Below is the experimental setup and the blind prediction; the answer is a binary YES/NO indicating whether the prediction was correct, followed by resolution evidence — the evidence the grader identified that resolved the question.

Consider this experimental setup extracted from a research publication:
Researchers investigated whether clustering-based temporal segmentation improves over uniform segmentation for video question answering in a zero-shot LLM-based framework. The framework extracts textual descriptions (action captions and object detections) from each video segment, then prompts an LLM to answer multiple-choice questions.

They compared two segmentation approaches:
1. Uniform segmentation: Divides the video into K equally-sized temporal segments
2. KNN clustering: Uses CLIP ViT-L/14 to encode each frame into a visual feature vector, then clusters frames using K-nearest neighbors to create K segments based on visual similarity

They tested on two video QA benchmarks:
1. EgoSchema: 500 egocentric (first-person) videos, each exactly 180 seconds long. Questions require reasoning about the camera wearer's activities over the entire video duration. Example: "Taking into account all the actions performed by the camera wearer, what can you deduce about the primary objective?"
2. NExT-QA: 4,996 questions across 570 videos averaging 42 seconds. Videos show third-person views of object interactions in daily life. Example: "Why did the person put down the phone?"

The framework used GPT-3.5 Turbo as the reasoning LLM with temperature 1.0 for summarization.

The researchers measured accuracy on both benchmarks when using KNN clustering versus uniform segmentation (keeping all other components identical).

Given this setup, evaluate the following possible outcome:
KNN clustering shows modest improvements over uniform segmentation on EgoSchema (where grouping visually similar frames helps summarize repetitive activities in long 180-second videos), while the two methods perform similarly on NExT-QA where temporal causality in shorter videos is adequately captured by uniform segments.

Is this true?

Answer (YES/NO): YES